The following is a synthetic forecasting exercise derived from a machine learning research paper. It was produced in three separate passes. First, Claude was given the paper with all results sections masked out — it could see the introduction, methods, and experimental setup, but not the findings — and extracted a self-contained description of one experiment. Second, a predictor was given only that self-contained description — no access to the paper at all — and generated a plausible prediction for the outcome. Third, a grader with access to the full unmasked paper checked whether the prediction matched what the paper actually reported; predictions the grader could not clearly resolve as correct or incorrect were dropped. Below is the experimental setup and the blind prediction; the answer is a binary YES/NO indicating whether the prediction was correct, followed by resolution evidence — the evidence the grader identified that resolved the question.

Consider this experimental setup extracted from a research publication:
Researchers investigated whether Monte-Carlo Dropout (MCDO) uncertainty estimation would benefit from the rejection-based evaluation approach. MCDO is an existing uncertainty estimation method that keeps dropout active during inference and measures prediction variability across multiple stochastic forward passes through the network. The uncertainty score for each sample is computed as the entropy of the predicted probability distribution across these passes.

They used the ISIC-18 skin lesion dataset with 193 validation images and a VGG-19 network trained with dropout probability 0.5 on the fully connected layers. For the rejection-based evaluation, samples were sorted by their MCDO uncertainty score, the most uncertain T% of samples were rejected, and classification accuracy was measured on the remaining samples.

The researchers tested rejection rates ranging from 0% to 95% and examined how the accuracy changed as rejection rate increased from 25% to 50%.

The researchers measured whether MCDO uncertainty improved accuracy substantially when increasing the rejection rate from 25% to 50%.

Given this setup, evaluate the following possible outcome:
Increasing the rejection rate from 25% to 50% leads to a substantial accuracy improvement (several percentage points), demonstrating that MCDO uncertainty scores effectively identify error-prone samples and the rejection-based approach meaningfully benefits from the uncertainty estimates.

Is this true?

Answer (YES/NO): NO